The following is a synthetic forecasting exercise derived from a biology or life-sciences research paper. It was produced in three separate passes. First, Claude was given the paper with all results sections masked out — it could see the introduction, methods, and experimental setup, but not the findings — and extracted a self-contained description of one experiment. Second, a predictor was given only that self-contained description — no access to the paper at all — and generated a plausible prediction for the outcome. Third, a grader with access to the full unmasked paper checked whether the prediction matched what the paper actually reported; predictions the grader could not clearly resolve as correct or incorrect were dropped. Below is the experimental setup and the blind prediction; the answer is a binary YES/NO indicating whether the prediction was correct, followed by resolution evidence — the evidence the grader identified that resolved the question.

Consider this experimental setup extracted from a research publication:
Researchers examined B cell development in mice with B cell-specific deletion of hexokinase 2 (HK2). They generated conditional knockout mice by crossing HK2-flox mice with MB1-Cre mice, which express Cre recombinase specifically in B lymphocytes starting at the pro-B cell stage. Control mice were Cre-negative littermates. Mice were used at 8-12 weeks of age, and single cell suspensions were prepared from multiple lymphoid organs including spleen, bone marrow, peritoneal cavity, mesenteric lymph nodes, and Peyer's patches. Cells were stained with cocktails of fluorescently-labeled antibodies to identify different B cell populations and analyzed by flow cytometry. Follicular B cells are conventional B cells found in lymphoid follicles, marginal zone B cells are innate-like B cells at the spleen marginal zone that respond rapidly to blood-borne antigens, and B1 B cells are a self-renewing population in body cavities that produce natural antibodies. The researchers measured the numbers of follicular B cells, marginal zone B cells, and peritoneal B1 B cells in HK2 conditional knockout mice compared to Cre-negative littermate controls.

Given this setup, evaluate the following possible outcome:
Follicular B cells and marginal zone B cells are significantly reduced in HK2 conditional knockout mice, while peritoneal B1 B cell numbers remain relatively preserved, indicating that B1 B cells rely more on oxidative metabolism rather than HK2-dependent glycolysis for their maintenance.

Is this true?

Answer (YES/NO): NO